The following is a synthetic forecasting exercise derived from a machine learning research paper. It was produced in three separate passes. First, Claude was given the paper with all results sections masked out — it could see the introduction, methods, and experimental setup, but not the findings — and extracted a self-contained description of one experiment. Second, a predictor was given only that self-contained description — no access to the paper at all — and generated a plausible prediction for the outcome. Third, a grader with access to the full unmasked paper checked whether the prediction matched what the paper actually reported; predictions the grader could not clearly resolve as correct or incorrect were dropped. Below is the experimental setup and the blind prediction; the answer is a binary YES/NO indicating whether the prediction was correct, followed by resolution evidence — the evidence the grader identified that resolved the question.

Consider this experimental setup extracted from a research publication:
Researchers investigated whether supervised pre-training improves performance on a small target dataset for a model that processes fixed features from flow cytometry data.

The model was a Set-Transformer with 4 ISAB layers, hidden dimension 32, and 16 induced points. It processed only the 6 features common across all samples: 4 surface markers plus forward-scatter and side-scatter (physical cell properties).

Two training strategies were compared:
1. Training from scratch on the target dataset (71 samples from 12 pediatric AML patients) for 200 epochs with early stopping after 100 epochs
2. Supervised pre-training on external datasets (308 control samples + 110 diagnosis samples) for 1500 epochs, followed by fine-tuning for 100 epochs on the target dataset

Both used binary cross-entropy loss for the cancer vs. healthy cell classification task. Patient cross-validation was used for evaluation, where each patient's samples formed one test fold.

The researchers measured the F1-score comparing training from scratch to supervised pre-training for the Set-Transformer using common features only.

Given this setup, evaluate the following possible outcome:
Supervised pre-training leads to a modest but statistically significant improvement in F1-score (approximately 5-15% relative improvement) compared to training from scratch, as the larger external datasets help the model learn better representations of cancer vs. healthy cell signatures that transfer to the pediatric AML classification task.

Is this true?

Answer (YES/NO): NO